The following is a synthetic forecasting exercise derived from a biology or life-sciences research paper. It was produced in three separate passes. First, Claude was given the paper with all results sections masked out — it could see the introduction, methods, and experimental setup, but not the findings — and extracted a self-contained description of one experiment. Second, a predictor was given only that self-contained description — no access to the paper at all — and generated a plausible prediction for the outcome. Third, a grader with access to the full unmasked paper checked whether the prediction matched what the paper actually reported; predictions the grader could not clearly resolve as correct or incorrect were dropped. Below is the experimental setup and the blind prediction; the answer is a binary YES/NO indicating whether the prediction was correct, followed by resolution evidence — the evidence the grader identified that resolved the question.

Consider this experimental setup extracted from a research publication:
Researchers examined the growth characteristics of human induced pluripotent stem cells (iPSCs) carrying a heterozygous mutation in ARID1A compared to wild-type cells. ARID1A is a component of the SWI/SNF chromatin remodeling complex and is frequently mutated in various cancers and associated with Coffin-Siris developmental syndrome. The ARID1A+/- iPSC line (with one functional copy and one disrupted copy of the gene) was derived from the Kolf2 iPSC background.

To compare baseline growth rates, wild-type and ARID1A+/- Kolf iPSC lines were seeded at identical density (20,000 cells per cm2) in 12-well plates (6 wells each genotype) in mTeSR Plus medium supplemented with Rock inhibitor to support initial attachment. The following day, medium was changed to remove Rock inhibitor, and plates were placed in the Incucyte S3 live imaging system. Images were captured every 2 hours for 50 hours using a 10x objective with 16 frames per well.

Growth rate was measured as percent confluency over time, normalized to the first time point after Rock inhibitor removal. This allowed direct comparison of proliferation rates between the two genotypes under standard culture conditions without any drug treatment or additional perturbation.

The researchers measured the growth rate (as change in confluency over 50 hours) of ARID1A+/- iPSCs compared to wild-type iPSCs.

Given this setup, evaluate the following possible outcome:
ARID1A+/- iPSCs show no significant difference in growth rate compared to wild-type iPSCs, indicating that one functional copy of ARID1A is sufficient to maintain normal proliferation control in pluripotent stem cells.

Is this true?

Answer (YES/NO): NO